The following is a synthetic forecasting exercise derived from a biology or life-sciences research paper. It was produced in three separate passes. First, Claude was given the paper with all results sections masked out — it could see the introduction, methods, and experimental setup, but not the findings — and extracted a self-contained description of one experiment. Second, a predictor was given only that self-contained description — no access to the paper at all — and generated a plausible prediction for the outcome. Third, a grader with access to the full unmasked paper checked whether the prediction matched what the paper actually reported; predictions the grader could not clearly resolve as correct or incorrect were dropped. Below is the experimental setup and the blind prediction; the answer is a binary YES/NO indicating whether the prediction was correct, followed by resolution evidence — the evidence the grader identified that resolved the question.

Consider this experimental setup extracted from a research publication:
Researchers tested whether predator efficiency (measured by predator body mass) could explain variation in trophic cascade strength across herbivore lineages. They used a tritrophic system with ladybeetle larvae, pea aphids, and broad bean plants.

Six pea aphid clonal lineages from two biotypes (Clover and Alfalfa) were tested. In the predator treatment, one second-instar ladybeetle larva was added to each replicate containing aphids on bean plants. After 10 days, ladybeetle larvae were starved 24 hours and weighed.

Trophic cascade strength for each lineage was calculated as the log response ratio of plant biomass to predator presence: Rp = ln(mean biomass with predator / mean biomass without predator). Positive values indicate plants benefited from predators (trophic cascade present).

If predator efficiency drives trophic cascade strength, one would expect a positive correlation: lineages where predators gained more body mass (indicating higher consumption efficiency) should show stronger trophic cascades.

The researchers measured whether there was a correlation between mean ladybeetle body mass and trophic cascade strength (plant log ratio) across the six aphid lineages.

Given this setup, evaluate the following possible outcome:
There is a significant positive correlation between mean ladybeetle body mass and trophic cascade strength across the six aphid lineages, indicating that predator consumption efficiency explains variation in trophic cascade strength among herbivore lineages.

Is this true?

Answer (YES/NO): NO